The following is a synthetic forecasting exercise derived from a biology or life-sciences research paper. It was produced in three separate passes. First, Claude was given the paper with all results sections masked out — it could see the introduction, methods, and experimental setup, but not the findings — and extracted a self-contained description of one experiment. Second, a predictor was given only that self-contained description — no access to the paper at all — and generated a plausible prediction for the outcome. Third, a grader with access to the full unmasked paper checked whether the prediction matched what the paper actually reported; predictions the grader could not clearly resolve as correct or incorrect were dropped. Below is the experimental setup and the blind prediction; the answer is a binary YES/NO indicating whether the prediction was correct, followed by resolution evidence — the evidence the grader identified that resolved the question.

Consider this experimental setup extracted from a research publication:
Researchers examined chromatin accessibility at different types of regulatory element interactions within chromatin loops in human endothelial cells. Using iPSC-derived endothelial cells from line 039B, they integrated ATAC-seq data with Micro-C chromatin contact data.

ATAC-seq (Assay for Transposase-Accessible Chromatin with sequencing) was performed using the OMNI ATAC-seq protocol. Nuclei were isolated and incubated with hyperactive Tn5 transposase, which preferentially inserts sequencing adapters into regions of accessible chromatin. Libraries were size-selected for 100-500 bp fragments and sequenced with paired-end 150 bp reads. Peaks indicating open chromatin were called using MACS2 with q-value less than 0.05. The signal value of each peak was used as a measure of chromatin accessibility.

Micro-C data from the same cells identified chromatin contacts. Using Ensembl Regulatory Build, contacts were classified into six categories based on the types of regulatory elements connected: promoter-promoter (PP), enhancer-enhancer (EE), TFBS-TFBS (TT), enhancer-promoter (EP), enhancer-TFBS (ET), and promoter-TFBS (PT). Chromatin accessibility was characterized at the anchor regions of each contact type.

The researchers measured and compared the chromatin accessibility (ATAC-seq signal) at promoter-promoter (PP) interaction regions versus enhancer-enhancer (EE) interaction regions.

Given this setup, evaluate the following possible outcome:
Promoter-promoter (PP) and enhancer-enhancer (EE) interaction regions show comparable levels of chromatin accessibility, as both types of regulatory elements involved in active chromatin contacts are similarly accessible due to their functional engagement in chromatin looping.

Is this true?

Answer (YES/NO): NO